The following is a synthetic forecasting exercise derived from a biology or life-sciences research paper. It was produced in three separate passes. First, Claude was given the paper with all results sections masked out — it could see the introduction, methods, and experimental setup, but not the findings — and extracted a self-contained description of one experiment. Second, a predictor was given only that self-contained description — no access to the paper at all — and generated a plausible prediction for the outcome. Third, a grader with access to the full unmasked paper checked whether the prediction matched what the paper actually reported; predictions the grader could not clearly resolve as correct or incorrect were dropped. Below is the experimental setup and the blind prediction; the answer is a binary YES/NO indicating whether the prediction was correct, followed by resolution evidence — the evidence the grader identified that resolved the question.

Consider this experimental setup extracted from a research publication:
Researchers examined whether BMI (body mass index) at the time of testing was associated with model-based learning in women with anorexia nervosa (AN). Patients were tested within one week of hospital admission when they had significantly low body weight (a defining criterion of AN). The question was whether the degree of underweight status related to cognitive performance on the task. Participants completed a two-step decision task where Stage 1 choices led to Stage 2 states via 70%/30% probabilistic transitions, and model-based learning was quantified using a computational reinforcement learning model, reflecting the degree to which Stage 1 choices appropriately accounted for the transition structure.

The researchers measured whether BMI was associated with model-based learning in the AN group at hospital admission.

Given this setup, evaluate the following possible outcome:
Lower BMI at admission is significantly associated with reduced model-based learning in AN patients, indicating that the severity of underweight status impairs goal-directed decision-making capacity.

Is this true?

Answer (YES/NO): NO